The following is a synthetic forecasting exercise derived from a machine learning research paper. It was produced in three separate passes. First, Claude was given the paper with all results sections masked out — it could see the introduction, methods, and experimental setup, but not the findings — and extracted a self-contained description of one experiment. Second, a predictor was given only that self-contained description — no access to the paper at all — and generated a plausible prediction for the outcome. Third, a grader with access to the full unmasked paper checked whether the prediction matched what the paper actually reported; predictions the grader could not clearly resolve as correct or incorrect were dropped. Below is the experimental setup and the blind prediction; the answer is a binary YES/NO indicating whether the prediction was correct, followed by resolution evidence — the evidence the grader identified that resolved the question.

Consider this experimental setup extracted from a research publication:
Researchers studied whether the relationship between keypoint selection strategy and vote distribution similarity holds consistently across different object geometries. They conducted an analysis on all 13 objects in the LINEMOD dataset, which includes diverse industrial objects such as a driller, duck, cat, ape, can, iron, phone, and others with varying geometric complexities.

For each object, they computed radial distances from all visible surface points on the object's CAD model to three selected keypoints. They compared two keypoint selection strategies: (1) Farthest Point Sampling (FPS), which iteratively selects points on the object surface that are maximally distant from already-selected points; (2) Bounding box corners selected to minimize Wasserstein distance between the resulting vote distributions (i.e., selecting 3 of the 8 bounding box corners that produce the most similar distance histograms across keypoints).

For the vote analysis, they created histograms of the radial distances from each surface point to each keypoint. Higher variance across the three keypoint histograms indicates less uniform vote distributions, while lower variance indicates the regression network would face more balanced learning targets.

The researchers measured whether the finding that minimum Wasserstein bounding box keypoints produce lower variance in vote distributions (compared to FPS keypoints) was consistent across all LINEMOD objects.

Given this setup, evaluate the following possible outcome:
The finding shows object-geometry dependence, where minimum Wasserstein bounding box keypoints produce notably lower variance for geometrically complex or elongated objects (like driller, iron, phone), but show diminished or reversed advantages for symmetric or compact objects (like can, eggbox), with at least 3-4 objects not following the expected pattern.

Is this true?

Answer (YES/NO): NO